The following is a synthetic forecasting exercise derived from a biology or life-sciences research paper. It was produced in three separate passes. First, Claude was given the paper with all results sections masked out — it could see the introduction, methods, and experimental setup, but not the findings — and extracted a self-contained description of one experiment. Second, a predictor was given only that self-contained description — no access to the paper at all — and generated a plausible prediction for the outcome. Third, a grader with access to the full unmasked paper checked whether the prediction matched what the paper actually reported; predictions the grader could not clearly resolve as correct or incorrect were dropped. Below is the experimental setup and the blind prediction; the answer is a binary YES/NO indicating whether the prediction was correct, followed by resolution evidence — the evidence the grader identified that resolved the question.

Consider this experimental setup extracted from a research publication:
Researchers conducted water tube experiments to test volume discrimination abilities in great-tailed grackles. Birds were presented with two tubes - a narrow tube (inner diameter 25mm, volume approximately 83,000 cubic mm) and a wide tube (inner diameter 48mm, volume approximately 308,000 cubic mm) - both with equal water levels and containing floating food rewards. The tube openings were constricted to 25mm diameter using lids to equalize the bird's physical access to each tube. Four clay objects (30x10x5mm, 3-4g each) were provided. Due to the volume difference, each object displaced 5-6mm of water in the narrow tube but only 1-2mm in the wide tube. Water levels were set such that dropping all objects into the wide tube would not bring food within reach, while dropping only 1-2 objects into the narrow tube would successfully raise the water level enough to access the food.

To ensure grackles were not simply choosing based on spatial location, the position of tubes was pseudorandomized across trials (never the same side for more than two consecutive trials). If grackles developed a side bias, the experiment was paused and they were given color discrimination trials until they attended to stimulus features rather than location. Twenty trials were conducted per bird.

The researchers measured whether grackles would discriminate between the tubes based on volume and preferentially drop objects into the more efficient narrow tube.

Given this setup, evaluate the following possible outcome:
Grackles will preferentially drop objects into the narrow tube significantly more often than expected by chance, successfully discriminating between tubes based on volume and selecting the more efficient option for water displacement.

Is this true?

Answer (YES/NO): NO